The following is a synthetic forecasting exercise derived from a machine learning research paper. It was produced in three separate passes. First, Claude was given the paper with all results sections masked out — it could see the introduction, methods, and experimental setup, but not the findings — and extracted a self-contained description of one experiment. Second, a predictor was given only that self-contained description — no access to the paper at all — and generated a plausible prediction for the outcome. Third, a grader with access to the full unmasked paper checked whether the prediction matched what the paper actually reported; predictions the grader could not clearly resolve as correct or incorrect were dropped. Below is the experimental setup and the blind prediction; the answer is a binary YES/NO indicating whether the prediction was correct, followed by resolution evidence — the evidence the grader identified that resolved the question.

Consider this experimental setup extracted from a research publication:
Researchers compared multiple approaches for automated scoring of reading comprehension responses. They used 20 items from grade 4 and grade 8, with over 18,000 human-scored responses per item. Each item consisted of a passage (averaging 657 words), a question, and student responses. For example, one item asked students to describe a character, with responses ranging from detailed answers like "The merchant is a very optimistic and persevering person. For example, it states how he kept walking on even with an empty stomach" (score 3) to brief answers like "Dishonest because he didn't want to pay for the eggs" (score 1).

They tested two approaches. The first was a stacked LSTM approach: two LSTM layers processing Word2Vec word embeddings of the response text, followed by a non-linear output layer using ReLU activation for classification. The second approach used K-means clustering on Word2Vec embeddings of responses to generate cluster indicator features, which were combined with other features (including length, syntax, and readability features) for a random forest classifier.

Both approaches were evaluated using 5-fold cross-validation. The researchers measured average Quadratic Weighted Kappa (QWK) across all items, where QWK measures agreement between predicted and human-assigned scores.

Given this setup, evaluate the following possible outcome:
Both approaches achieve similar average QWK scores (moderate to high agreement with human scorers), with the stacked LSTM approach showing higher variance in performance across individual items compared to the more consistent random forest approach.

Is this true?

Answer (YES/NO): NO